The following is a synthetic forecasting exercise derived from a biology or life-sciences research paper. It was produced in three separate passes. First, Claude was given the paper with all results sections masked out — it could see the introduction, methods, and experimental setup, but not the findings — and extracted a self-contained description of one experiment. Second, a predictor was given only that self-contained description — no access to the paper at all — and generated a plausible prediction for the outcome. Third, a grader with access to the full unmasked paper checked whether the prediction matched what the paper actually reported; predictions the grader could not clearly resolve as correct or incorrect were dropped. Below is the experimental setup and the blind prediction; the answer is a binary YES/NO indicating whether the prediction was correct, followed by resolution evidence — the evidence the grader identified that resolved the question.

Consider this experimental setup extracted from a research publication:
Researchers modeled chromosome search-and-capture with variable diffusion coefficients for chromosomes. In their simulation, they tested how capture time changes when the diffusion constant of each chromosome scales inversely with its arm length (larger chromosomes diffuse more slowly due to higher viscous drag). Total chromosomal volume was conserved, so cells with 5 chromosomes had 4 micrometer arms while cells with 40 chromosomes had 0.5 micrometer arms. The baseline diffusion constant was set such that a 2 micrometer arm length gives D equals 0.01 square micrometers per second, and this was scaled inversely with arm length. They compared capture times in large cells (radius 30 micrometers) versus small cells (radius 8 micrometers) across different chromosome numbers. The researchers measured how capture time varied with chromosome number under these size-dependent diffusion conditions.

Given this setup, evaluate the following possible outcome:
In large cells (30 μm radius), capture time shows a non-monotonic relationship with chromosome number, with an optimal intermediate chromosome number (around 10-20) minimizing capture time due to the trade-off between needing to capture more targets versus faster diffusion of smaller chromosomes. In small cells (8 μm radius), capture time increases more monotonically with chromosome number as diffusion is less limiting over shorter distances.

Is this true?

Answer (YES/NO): NO